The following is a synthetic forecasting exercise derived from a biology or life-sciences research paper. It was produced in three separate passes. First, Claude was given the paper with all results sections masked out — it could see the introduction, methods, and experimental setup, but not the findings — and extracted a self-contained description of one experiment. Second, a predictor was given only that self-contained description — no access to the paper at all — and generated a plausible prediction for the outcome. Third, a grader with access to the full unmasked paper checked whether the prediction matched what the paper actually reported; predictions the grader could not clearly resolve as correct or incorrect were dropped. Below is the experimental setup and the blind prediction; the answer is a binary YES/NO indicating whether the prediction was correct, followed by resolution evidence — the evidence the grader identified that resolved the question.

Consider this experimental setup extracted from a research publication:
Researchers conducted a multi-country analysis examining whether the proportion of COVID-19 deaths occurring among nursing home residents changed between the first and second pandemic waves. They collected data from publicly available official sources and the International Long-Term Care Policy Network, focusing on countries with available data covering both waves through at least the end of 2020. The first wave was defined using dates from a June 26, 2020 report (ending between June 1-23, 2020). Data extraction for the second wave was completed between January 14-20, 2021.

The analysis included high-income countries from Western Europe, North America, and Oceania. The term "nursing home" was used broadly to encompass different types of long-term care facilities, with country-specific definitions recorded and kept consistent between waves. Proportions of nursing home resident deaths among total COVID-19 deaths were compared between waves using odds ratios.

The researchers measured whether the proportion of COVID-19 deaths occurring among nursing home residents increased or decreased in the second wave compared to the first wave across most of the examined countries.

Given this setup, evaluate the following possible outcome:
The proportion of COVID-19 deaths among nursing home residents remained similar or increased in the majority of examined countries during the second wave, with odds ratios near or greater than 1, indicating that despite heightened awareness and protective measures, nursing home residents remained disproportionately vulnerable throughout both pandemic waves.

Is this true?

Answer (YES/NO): NO